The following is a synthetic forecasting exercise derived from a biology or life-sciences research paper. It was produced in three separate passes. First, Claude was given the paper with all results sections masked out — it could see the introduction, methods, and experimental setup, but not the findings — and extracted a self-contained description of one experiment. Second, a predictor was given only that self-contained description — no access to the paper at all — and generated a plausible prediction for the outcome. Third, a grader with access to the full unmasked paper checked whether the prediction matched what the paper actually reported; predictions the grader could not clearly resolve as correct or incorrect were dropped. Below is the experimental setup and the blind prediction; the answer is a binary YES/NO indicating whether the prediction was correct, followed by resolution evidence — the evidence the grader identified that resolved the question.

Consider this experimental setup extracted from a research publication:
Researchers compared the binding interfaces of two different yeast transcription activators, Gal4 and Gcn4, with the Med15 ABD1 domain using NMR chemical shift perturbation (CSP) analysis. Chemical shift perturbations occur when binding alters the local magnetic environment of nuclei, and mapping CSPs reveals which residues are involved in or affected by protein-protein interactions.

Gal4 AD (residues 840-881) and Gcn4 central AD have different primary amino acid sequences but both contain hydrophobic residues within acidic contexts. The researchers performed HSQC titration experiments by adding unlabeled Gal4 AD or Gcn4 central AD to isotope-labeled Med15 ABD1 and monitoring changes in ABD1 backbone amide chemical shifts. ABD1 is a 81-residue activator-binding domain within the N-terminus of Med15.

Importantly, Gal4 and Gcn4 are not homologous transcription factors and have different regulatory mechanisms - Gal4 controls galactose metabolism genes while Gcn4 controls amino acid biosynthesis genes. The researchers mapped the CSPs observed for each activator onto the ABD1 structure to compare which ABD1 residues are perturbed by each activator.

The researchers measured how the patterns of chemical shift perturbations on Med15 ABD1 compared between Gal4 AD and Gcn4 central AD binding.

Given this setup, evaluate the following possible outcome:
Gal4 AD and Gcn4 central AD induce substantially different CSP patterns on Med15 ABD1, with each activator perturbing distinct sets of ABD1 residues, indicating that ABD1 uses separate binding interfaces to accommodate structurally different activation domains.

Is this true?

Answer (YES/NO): NO